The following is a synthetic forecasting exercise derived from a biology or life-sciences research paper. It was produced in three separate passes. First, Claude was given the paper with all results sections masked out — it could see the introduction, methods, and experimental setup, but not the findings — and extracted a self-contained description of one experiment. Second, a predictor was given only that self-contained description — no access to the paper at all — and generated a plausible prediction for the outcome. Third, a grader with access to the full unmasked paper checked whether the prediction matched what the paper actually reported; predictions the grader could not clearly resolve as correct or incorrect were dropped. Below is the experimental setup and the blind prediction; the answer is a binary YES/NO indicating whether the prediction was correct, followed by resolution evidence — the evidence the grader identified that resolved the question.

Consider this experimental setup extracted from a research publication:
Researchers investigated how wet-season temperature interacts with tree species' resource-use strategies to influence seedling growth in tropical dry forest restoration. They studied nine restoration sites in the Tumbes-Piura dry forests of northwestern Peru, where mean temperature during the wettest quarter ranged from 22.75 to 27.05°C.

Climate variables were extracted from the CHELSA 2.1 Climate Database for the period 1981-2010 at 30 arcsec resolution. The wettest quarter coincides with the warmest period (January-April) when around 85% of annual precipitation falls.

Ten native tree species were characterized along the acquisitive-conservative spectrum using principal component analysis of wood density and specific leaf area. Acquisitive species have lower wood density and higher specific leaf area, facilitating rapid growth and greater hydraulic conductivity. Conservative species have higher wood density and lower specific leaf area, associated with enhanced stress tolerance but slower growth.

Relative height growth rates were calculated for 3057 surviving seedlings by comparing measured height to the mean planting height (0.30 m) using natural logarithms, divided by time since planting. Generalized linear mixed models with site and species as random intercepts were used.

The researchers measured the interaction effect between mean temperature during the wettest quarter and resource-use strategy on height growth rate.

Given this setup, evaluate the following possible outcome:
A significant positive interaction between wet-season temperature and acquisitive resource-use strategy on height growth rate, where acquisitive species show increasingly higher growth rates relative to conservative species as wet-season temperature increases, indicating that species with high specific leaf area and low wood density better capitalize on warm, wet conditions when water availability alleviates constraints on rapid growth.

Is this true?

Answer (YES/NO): YES